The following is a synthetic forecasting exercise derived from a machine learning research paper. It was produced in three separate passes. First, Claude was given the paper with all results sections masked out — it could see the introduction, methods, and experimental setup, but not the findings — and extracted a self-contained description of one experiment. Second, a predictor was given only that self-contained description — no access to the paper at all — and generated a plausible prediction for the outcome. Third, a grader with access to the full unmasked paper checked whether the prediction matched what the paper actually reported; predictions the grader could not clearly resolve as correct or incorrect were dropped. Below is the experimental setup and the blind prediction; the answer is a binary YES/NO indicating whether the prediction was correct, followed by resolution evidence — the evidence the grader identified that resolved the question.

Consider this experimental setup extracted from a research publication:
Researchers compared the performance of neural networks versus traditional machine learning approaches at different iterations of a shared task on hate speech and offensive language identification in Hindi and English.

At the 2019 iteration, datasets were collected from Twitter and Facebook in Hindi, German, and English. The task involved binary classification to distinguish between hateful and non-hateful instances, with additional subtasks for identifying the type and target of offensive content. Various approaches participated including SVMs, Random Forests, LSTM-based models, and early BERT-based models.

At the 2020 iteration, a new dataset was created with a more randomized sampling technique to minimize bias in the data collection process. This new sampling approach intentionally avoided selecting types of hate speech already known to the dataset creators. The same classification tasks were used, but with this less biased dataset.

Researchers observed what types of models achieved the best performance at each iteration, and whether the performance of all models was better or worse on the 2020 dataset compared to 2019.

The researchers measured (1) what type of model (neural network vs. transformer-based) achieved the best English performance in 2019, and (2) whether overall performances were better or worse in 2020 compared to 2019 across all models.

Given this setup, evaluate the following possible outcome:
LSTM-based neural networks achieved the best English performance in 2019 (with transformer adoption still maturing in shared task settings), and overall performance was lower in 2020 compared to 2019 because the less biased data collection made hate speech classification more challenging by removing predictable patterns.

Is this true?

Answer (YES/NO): YES